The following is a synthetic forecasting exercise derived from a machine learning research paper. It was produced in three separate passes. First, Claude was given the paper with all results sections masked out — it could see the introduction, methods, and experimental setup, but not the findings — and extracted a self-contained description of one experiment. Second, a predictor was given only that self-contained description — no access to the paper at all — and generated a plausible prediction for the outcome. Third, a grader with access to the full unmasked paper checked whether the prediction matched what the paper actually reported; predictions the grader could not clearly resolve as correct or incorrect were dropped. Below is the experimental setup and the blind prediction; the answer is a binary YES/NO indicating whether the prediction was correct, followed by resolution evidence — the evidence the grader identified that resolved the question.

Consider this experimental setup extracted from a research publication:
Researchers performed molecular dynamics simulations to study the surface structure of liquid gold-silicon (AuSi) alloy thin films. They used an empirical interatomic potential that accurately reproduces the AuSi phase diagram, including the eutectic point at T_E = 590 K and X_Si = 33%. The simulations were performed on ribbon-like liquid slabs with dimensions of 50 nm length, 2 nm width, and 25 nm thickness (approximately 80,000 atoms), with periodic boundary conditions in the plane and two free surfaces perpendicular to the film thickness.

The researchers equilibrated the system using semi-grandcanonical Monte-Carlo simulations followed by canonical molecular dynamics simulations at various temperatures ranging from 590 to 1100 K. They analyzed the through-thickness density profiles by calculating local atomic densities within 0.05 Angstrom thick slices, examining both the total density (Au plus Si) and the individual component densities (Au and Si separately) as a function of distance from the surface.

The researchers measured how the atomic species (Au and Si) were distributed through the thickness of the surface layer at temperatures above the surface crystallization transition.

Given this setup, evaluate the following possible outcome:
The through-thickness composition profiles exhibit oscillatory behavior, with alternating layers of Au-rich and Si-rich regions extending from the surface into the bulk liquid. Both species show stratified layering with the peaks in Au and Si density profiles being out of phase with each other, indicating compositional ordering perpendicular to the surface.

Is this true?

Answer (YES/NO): YES